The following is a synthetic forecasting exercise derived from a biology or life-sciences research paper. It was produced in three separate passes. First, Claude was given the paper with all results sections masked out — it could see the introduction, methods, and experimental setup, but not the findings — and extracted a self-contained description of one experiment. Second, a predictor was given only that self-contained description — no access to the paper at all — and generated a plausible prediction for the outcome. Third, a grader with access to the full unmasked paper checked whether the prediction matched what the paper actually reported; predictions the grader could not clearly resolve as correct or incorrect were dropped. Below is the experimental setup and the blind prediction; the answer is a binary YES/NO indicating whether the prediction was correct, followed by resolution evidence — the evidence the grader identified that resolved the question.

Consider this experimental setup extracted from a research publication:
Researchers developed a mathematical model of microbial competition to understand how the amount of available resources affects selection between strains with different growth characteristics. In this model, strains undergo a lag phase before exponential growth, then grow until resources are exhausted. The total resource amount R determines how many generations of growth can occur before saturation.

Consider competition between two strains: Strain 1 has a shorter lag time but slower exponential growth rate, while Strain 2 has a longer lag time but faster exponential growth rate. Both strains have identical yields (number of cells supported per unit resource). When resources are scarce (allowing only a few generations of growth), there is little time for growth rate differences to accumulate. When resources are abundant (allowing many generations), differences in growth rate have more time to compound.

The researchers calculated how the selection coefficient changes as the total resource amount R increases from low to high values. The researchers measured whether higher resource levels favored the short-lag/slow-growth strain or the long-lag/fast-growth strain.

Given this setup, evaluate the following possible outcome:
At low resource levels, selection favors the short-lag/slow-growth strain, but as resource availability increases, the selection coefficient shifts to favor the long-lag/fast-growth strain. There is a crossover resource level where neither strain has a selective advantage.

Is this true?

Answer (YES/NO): YES